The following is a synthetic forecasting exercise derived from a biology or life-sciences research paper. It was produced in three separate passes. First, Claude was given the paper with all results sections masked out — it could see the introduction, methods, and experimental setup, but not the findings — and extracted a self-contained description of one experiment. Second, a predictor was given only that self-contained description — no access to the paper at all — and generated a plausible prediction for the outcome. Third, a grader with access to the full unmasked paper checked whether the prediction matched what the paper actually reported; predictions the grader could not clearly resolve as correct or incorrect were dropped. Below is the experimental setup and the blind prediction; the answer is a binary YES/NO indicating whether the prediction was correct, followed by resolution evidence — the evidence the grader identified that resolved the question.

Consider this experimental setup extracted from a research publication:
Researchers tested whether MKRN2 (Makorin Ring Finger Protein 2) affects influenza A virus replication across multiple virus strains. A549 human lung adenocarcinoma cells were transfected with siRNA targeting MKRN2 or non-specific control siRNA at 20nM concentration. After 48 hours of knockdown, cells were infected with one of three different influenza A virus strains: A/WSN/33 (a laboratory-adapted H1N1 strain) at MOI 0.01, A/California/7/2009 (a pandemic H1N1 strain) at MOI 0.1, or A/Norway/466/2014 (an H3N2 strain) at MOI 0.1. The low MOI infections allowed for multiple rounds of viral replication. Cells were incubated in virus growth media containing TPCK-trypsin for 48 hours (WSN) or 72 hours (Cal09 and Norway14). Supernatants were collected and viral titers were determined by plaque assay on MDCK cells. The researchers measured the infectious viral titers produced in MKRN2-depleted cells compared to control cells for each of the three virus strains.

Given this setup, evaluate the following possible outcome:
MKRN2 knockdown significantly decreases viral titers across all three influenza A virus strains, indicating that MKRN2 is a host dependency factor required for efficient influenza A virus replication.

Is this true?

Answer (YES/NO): YES